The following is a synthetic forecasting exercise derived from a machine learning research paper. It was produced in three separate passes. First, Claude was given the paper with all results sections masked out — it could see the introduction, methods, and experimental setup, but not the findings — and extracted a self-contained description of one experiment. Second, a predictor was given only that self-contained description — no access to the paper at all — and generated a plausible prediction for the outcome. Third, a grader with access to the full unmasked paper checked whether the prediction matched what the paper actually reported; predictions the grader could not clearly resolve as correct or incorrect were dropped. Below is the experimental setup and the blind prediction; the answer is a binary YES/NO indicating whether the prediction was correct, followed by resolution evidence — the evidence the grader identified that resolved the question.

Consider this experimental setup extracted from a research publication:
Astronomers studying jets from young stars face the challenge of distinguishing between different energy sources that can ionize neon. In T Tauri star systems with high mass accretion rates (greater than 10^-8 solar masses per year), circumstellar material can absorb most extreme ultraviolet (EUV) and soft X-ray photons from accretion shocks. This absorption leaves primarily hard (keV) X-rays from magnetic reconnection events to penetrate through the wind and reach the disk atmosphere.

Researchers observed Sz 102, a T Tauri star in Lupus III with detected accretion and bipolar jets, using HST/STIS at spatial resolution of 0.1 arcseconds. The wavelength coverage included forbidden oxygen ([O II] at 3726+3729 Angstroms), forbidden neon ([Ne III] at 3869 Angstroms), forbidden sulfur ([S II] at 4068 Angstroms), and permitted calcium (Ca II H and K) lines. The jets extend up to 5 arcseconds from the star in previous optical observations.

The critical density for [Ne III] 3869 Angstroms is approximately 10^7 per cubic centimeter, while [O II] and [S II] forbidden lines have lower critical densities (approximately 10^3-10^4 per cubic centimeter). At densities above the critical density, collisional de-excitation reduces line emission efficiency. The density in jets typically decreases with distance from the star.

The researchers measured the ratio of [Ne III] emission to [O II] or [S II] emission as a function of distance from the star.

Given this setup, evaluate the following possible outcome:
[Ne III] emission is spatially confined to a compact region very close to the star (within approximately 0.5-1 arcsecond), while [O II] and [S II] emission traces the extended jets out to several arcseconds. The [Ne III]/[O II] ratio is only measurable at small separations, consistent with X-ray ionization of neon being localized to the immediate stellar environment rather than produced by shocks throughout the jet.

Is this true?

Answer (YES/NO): NO